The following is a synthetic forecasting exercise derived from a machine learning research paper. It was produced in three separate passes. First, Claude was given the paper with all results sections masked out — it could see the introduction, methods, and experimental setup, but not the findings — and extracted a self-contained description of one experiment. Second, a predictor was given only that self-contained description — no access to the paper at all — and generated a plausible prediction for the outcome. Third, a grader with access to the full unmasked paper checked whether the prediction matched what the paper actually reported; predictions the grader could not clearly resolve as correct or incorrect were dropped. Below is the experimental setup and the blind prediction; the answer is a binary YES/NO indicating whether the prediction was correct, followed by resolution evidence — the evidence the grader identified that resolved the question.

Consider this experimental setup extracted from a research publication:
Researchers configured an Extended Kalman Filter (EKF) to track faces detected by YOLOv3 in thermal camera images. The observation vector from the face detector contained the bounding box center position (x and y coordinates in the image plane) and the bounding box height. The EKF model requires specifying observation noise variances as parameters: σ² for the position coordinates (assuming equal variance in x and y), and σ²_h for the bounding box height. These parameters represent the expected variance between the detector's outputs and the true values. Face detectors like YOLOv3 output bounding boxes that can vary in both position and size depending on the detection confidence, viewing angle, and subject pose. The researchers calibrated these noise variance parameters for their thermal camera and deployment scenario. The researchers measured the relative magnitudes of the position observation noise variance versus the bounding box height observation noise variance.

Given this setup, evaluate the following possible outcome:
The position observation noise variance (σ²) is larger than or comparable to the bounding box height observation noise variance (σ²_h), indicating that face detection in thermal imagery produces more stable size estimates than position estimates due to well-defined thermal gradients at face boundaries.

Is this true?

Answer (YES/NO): NO